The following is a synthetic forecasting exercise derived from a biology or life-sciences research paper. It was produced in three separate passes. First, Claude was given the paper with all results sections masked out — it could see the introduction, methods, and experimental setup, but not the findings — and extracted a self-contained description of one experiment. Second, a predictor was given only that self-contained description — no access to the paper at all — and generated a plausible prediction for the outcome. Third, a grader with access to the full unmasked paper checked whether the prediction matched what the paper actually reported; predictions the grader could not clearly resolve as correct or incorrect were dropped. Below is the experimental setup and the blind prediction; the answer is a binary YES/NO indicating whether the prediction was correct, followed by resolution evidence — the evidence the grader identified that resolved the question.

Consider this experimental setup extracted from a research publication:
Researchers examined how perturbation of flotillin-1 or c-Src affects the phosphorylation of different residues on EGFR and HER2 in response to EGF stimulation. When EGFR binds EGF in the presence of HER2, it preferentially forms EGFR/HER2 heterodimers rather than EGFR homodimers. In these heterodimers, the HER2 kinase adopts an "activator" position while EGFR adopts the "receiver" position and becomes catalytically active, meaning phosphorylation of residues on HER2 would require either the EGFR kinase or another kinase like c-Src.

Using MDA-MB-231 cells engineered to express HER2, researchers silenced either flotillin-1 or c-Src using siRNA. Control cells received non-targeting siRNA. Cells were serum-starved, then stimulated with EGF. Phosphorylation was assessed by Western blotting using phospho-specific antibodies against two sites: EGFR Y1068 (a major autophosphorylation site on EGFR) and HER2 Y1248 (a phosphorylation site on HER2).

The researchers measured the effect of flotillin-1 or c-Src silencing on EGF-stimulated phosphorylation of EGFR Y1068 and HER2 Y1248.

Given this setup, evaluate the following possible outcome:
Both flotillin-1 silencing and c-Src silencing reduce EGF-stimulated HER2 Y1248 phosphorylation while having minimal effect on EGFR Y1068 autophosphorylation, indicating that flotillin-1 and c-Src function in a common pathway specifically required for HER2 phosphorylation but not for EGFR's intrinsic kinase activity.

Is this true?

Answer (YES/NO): YES